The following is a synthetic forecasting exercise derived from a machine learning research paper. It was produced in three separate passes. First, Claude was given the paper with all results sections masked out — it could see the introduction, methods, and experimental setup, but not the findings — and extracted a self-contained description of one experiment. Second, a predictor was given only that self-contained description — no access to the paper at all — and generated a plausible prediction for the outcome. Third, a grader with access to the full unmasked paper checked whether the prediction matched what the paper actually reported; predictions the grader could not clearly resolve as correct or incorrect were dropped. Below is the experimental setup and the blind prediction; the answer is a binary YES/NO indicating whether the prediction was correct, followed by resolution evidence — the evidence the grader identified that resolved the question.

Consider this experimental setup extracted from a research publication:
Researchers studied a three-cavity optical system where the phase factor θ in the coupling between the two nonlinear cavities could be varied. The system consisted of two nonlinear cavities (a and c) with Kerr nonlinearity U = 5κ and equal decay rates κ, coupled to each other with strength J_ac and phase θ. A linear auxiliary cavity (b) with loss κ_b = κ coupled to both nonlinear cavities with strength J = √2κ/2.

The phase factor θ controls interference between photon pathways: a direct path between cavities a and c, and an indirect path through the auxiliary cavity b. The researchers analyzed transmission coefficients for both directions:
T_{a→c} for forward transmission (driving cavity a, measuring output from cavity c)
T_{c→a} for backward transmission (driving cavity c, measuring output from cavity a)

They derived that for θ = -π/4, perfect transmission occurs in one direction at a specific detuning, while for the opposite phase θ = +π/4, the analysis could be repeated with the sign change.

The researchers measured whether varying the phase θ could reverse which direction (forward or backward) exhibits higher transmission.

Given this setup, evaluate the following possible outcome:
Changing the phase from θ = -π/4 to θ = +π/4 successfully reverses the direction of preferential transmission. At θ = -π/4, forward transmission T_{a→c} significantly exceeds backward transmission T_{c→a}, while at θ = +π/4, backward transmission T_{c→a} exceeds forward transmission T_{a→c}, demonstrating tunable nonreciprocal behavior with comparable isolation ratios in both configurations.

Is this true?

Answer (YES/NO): YES